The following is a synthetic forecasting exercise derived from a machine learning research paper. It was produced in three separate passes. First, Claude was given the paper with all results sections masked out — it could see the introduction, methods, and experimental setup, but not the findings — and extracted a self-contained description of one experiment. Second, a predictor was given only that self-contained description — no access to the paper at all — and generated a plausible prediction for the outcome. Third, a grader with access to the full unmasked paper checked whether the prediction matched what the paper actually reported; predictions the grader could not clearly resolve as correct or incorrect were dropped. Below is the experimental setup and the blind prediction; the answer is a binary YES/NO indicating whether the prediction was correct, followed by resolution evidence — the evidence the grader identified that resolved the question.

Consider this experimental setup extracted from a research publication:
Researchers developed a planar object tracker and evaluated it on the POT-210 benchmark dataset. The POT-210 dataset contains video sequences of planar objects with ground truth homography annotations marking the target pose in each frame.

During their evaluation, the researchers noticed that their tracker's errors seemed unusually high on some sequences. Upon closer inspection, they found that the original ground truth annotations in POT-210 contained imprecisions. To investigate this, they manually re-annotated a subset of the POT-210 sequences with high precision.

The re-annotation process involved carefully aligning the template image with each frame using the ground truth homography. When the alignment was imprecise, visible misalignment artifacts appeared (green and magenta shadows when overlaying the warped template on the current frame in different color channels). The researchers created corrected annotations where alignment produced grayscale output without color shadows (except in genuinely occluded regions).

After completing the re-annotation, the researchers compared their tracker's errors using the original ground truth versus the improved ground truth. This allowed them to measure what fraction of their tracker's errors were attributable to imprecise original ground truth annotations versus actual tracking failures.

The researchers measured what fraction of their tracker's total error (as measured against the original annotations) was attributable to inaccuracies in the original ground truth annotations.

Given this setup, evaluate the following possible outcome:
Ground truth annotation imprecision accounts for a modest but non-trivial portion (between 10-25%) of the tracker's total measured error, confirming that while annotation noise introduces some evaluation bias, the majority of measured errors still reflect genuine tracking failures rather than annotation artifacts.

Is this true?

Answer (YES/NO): NO